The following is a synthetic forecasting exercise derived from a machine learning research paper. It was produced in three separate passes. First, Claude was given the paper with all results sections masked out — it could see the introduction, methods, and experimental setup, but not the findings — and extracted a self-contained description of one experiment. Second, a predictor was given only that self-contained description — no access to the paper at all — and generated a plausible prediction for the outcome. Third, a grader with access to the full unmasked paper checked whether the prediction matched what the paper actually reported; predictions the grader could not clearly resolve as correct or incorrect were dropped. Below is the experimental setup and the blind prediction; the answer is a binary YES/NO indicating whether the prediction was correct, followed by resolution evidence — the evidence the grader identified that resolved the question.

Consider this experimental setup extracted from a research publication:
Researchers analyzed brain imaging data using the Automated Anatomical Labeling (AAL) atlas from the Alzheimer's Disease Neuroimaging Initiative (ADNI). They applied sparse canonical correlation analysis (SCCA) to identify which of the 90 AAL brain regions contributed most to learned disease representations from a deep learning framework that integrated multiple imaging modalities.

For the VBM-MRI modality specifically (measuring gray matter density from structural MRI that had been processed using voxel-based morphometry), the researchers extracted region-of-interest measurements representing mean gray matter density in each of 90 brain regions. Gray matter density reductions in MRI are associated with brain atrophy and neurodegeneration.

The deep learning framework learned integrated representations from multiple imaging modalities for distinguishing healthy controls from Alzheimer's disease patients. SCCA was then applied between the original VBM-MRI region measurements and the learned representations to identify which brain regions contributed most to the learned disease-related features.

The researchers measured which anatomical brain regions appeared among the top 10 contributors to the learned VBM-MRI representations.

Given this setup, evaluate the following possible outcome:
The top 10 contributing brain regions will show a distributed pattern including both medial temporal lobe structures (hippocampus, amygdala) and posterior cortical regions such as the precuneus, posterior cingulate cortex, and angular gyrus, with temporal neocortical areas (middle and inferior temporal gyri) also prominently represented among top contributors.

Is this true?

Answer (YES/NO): NO